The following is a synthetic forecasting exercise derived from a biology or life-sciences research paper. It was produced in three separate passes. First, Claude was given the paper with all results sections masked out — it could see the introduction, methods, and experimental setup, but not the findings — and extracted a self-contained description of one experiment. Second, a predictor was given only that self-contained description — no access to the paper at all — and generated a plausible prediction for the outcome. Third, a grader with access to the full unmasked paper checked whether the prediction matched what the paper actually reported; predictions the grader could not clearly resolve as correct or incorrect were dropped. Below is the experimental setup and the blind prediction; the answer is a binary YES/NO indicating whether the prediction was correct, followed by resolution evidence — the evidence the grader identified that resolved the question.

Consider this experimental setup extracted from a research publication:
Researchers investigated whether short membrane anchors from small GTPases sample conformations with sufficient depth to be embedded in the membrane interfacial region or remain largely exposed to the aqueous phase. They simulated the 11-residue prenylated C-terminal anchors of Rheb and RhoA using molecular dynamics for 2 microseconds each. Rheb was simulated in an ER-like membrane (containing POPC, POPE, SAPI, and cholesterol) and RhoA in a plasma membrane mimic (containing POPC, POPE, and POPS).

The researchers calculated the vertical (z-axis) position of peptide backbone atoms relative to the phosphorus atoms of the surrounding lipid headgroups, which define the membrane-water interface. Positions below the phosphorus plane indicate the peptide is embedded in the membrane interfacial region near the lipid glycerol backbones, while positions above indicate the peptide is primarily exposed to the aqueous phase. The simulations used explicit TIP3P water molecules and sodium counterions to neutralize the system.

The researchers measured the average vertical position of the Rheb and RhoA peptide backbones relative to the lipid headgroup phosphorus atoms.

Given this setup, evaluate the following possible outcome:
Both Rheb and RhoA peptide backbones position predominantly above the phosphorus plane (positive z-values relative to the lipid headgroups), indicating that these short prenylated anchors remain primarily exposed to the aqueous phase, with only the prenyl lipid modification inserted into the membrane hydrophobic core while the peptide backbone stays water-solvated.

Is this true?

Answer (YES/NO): NO